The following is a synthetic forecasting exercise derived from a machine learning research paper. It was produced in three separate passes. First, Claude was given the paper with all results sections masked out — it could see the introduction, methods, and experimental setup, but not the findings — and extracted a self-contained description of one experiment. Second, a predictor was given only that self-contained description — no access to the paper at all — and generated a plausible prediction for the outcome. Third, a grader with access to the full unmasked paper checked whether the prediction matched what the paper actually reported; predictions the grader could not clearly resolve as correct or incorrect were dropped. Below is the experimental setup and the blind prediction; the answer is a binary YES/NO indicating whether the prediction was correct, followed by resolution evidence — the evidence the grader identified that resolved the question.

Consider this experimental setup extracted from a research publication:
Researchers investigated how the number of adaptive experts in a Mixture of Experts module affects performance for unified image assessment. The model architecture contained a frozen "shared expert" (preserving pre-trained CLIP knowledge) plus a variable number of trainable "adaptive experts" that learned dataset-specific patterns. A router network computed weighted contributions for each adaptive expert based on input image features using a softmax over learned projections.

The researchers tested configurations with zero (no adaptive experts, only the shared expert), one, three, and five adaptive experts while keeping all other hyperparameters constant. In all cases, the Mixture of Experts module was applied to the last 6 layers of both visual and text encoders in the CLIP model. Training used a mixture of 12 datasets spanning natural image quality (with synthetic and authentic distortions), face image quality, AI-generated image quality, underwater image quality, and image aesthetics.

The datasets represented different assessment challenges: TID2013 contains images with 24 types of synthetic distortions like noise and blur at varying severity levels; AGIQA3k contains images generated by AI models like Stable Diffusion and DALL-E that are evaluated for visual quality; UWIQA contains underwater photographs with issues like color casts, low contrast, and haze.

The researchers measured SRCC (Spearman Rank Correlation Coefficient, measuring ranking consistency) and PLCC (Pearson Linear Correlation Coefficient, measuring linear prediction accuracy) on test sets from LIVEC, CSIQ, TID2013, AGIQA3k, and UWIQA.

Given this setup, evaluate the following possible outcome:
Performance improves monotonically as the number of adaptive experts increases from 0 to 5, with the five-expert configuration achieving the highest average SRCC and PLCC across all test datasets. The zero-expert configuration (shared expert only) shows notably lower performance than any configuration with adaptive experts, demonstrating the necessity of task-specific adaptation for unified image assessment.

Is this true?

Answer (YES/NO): NO